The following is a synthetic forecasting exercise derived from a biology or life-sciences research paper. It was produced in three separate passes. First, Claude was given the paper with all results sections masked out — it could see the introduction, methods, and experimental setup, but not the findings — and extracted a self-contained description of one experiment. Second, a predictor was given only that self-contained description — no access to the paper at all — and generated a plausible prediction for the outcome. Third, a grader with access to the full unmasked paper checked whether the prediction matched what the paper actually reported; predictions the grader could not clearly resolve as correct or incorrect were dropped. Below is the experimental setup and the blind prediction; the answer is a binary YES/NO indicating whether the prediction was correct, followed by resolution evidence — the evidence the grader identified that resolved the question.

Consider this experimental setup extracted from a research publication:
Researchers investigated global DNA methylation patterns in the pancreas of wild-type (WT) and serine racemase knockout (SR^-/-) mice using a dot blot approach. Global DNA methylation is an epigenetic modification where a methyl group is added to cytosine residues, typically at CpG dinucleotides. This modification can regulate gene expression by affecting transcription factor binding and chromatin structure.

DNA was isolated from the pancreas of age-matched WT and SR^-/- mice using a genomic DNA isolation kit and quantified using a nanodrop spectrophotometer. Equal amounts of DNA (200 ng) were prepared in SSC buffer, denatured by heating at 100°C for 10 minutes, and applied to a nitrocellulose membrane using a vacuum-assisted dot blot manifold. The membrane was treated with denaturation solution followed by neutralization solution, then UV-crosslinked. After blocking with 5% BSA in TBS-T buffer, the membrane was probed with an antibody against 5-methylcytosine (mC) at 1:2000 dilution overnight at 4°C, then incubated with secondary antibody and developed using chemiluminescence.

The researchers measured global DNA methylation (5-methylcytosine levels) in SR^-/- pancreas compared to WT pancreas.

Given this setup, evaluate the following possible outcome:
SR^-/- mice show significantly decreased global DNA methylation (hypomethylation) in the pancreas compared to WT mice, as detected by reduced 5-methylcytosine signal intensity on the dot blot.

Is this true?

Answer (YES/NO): YES